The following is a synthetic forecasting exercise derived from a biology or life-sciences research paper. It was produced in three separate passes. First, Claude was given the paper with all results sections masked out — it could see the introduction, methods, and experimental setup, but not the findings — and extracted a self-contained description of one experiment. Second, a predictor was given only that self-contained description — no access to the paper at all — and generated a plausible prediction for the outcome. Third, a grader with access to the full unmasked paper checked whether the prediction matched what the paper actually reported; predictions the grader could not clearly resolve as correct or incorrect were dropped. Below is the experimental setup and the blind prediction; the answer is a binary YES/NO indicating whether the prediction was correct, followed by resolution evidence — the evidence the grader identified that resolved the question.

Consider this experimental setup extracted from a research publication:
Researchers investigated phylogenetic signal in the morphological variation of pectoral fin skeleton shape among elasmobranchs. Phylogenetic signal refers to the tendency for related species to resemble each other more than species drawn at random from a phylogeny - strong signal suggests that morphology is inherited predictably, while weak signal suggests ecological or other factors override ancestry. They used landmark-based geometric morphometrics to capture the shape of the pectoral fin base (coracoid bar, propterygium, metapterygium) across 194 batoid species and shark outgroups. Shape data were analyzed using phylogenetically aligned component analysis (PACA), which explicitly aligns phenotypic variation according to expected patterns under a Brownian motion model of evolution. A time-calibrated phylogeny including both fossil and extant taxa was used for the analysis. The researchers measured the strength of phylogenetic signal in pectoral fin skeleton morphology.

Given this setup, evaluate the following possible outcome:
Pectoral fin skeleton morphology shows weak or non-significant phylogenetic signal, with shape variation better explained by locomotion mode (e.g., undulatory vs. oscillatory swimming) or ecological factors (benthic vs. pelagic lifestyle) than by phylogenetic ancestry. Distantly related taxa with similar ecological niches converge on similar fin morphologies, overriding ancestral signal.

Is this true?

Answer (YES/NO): NO